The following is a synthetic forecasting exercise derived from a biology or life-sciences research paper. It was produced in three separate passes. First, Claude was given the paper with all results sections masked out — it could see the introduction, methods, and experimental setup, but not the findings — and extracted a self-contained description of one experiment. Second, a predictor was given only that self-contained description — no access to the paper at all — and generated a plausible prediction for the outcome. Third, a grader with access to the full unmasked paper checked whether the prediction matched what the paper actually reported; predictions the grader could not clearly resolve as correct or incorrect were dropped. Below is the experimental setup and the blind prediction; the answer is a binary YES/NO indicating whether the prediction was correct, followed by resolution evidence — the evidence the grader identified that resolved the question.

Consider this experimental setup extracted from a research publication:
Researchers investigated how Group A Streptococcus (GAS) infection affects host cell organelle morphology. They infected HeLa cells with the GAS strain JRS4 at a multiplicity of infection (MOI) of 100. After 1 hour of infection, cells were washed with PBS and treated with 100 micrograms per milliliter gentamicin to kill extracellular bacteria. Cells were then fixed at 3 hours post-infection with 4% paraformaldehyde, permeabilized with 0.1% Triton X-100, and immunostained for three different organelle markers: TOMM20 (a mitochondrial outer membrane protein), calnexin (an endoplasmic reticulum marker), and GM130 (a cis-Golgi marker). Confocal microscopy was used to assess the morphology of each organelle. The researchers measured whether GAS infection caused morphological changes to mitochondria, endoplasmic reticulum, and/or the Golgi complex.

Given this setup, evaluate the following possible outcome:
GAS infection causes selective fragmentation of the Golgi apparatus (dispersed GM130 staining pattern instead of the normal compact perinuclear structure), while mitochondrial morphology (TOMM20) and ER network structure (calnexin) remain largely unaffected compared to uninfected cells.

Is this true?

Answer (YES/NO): NO